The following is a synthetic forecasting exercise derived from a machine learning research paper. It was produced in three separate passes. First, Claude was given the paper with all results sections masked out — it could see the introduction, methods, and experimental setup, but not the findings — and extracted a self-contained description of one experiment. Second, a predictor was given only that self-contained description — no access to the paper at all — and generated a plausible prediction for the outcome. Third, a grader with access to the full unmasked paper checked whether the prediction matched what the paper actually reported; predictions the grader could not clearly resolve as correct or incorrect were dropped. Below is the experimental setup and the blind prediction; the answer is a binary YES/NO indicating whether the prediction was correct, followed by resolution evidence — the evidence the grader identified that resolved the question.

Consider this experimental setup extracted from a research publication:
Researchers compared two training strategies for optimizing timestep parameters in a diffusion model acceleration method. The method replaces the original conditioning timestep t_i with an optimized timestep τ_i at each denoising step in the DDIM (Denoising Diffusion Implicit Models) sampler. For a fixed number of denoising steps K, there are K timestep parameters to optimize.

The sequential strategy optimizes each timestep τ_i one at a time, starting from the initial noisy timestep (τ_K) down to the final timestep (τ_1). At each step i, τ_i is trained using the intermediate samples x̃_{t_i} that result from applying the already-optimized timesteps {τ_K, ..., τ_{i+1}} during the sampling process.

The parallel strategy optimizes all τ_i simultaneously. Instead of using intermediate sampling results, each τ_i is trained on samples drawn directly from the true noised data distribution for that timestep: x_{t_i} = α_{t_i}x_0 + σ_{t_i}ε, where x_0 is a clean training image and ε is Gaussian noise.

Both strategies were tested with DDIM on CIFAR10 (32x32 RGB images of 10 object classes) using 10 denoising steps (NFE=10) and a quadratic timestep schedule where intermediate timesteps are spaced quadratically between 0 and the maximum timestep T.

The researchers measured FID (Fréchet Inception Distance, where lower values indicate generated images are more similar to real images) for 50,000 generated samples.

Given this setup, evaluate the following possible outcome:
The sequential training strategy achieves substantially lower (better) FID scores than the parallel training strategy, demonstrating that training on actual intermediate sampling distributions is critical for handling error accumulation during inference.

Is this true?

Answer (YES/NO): NO